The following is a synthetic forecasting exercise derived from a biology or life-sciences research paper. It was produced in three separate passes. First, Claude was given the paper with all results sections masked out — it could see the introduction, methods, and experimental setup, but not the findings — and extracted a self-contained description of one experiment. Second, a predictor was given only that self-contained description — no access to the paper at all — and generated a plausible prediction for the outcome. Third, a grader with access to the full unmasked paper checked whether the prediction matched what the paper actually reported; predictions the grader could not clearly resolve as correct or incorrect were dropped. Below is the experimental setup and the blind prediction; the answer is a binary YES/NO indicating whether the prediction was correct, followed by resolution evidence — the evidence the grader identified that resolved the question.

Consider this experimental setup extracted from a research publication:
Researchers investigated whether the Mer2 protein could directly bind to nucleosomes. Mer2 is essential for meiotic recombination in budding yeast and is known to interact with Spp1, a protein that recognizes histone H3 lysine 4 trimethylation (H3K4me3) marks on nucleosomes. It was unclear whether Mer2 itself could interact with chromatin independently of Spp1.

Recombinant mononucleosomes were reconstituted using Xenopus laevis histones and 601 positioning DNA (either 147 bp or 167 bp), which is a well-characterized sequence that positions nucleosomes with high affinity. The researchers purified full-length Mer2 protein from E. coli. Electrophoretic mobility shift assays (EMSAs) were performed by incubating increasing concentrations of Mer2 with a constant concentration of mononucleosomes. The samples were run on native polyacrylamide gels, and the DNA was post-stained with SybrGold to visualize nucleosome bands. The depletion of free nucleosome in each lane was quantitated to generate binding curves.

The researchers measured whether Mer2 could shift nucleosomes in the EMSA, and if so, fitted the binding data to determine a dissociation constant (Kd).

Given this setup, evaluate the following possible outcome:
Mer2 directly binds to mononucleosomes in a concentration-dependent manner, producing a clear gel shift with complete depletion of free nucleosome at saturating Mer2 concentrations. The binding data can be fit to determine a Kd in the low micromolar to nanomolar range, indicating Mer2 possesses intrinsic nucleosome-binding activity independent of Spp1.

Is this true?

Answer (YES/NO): YES